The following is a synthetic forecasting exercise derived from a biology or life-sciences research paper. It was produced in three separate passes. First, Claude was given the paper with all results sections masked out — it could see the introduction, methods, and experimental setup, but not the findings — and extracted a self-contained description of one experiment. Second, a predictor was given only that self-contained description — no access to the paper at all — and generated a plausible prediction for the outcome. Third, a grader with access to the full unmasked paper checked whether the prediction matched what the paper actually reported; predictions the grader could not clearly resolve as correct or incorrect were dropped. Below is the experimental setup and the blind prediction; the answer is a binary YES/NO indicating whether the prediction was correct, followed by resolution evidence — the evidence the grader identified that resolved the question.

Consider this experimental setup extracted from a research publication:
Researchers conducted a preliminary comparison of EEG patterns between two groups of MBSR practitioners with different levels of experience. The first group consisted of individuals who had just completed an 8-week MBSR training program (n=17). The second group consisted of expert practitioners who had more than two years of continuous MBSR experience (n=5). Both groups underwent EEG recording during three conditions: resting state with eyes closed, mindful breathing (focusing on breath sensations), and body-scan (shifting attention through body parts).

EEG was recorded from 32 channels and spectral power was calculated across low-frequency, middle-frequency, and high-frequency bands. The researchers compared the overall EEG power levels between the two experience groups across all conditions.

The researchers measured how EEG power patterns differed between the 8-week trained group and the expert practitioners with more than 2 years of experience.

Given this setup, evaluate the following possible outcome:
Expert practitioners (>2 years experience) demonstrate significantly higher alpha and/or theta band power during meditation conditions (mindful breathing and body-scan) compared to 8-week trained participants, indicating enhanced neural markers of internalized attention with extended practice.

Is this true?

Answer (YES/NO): NO